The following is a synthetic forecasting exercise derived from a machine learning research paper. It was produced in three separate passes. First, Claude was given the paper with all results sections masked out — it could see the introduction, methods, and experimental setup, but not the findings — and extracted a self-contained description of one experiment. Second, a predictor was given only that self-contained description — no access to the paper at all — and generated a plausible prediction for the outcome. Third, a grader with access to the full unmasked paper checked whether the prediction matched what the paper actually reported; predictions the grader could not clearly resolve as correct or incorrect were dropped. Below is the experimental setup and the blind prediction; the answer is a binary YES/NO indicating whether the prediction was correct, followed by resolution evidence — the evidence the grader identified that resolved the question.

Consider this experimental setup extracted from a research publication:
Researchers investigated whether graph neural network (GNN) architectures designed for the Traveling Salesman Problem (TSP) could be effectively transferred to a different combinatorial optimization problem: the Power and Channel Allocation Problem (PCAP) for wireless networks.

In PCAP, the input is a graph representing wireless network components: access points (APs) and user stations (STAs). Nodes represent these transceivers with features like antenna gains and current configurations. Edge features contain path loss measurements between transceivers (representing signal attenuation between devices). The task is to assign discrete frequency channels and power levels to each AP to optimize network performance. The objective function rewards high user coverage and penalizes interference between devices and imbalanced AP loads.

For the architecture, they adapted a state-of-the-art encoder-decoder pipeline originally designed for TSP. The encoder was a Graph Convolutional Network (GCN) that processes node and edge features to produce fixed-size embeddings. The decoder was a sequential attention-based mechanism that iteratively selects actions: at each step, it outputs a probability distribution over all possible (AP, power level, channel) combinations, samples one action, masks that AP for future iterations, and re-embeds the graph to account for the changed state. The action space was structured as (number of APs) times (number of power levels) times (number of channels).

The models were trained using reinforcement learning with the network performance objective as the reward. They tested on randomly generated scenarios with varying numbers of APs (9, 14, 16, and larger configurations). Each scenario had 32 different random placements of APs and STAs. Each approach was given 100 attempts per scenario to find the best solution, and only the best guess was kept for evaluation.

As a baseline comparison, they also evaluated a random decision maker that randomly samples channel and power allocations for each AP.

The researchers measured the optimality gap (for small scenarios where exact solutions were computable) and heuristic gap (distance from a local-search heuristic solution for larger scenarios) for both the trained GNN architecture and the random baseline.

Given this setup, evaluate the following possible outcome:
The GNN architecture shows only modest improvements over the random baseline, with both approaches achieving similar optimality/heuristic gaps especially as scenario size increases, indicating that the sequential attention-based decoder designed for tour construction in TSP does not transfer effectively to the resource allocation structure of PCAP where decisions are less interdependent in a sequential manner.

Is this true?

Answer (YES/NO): NO